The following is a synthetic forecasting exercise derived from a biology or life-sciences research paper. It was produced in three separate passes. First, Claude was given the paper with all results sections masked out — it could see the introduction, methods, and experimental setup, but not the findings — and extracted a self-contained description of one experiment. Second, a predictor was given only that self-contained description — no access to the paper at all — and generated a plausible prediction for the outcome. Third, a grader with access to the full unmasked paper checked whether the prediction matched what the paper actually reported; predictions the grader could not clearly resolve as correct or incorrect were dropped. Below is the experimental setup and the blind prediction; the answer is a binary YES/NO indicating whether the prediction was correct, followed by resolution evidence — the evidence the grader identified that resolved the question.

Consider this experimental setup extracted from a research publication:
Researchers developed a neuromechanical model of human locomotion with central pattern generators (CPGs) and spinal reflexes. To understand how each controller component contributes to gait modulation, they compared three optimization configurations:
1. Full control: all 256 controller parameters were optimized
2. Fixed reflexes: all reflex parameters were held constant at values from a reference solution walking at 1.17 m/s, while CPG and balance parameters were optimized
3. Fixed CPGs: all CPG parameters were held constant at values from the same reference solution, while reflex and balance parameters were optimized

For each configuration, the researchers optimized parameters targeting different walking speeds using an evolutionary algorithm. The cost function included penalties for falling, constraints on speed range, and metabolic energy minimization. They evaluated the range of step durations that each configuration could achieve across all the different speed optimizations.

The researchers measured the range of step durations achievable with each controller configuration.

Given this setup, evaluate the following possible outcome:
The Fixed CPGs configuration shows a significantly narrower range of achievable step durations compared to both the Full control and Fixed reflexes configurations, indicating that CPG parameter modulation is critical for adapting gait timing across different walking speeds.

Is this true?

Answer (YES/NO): YES